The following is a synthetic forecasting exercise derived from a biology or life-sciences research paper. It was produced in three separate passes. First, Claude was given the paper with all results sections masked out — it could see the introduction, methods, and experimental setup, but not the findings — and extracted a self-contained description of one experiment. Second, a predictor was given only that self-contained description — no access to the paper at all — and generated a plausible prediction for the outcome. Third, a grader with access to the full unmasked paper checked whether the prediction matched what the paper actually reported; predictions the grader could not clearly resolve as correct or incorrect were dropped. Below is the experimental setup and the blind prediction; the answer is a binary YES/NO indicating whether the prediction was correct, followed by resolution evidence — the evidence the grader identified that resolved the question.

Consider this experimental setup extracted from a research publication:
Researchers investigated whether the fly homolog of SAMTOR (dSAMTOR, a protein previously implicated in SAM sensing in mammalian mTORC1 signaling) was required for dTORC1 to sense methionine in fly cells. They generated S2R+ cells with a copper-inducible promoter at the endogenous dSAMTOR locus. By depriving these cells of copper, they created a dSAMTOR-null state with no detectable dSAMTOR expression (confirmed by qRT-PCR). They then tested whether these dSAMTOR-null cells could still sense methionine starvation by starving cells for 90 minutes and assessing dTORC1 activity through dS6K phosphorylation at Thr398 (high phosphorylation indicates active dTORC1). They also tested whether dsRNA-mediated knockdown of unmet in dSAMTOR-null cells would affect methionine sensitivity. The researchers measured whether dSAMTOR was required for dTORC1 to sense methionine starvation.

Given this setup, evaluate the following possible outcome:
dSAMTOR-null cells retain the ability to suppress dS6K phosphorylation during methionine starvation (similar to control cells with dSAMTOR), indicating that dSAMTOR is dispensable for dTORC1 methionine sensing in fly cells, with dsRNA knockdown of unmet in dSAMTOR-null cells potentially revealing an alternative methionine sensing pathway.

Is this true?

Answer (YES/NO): YES